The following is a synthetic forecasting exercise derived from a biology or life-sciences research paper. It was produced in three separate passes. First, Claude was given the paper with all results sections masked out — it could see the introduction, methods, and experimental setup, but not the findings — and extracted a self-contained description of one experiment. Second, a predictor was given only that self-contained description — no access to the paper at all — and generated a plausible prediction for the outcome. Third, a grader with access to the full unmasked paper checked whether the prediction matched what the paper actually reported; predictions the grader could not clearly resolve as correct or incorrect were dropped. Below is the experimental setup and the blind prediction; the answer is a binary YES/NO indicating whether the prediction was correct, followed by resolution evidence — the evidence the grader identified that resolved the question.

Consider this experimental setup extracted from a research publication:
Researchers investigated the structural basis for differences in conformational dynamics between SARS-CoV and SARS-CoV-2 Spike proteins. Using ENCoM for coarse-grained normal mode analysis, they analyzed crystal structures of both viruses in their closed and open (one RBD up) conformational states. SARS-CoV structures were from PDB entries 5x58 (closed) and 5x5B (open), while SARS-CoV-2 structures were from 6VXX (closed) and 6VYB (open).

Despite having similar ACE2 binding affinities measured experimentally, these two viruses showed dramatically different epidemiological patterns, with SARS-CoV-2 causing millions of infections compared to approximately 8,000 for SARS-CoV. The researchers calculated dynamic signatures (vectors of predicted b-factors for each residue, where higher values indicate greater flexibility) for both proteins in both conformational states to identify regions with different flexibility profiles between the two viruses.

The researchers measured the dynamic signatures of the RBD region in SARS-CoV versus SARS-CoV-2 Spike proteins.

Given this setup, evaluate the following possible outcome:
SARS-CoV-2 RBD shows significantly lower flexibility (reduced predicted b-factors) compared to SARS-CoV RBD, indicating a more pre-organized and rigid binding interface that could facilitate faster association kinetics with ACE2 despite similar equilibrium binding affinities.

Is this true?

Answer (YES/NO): NO